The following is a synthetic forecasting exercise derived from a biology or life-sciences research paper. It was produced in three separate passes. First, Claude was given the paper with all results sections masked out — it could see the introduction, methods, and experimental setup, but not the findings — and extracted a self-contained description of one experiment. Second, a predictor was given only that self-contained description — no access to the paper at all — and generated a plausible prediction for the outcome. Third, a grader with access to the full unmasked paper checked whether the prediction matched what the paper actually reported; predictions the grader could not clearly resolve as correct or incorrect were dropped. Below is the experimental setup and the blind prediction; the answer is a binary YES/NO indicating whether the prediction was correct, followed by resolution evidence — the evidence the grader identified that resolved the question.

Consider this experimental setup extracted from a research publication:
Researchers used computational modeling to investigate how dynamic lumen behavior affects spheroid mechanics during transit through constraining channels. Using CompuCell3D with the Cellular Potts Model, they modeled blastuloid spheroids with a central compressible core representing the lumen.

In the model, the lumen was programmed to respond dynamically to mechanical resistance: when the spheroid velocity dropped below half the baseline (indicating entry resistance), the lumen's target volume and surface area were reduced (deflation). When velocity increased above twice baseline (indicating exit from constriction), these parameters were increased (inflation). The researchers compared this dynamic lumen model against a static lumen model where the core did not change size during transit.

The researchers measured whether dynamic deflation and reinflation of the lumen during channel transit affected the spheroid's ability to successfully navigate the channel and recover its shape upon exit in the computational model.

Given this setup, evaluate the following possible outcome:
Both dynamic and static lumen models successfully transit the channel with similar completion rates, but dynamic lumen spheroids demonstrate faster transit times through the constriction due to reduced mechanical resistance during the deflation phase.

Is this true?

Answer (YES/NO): NO